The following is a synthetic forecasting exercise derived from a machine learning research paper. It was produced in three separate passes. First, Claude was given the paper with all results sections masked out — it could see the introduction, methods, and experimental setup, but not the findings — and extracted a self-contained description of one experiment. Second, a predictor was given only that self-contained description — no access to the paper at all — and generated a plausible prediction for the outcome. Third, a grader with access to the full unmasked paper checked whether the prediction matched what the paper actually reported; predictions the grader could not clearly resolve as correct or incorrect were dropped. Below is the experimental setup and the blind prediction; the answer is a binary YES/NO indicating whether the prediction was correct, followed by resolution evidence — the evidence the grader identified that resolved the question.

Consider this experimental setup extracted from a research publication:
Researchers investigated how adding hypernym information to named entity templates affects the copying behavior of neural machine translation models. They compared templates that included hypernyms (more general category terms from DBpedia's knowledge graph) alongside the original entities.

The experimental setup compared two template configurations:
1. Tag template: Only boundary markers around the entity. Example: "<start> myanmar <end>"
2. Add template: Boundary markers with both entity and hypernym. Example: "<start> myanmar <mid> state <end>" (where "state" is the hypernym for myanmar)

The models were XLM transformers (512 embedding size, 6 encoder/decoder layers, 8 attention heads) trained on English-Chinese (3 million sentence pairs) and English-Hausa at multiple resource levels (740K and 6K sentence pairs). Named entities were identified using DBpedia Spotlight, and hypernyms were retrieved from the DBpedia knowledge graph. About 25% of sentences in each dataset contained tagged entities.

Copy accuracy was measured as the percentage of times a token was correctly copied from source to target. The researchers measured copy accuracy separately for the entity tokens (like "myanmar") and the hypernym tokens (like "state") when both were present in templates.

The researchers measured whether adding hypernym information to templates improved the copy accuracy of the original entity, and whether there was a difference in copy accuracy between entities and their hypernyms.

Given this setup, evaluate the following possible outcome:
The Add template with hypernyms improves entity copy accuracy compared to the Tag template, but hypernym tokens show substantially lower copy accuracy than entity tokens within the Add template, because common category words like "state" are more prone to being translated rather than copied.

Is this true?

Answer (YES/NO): NO